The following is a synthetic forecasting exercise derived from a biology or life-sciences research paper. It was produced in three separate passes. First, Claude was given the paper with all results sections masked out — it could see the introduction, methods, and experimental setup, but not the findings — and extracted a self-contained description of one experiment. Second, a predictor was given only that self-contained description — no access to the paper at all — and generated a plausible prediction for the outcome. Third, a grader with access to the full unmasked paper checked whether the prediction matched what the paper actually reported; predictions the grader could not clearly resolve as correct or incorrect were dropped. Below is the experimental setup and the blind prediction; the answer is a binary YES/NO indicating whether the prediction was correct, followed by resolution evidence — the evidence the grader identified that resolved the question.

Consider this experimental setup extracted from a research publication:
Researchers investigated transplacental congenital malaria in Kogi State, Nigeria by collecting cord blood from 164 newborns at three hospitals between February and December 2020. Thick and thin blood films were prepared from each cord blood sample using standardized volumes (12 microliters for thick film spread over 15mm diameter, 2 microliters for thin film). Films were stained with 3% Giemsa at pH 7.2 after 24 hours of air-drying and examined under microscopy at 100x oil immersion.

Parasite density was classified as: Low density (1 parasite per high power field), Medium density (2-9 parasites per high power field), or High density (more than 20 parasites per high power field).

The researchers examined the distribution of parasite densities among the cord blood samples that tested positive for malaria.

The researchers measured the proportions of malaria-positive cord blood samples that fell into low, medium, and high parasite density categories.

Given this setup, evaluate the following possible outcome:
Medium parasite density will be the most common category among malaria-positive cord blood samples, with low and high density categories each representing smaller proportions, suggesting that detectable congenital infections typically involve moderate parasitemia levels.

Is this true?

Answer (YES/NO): NO